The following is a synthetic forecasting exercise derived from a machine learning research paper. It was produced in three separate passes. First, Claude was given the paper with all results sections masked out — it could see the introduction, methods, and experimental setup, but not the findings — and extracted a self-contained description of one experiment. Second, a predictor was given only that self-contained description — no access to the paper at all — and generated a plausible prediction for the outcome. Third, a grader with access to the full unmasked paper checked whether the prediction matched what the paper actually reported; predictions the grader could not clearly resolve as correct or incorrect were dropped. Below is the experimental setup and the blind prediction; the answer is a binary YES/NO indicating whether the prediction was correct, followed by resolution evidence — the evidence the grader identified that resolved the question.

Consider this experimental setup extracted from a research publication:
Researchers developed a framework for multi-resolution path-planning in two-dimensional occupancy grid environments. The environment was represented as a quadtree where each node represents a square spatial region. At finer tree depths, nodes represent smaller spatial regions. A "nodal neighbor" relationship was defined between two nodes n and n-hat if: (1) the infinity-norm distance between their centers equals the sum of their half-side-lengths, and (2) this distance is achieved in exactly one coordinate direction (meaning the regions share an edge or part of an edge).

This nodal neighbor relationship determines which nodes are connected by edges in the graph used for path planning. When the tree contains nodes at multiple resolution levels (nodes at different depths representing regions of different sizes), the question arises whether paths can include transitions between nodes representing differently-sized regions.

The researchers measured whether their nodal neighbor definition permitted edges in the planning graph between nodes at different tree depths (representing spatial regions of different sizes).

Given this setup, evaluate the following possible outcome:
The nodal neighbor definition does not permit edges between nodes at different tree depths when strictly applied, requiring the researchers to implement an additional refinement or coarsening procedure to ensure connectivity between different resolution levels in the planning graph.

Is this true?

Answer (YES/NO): NO